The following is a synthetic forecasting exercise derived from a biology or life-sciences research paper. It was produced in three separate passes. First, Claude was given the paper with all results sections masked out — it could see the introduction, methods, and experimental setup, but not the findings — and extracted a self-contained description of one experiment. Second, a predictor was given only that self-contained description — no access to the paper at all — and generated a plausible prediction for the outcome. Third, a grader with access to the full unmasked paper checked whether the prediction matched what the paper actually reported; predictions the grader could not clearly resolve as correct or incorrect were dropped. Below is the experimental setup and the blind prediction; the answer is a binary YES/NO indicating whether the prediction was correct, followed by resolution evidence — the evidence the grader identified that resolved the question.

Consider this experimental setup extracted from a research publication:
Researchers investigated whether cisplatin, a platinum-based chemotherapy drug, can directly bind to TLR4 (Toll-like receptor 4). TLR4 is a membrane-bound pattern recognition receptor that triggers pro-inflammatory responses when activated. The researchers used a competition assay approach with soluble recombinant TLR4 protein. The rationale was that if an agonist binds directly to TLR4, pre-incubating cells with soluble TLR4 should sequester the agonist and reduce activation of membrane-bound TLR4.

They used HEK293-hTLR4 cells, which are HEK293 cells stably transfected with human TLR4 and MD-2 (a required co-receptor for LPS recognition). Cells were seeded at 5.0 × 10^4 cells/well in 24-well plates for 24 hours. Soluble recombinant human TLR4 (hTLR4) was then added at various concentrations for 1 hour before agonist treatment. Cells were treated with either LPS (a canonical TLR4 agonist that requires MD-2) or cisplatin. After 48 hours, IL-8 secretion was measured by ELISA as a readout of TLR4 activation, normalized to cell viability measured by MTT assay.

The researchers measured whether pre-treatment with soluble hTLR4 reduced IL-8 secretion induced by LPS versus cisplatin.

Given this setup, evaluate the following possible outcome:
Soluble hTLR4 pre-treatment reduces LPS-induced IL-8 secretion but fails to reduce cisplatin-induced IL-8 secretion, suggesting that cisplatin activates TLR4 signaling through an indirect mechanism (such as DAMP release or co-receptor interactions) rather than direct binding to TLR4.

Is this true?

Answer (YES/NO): NO